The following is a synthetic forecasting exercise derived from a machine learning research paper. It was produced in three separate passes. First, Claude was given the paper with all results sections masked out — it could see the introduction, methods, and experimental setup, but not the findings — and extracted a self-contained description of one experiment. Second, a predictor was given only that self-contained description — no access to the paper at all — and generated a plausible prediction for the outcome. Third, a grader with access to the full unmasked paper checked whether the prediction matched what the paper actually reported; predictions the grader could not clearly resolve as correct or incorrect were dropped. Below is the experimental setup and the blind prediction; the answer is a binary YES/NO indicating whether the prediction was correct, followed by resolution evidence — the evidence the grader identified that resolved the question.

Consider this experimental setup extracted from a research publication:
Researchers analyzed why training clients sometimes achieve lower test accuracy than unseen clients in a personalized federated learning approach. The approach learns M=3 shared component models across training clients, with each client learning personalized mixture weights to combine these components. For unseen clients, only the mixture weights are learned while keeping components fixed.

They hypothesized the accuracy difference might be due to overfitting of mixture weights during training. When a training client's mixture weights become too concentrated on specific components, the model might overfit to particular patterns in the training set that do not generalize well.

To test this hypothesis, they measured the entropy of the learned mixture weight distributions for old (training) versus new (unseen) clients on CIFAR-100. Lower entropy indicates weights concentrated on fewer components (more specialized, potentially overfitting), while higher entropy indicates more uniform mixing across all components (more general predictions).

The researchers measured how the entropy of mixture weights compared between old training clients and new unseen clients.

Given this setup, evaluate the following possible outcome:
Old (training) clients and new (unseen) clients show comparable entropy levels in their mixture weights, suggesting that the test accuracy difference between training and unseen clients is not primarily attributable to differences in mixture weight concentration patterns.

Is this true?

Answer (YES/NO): NO